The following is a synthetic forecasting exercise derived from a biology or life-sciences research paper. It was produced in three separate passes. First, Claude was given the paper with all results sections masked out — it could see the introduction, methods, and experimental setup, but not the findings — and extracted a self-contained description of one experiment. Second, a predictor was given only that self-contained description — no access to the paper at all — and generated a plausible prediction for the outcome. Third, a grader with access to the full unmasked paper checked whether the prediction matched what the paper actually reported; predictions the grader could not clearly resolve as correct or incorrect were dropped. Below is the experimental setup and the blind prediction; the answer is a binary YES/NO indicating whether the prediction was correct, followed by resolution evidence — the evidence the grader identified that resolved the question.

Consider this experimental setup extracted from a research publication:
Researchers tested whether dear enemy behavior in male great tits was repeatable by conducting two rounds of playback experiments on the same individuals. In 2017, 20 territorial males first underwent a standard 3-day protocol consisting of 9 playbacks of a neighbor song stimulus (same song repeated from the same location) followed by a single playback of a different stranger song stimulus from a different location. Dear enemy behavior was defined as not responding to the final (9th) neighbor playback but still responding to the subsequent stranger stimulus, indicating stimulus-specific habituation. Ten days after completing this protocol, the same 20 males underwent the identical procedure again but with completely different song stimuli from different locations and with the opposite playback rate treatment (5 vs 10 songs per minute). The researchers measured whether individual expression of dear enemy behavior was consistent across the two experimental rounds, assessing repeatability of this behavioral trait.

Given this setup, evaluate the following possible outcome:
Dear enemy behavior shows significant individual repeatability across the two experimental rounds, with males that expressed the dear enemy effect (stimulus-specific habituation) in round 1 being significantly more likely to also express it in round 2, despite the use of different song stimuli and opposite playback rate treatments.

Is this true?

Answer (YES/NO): NO